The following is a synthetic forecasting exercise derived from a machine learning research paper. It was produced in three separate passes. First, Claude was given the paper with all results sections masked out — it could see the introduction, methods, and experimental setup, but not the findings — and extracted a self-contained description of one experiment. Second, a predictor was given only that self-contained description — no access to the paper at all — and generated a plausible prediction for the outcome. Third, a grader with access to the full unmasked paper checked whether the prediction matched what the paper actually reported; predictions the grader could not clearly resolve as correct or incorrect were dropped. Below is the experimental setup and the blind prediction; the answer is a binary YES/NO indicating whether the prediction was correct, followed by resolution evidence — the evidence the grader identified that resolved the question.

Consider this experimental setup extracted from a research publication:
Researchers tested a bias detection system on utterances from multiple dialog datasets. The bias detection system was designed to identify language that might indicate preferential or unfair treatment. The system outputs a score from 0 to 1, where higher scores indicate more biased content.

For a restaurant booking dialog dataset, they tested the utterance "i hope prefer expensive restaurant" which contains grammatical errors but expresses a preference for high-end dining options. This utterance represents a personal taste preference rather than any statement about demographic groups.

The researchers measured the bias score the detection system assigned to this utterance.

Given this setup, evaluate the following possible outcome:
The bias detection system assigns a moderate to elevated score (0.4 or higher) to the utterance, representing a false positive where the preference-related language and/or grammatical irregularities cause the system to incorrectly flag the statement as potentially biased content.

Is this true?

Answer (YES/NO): YES